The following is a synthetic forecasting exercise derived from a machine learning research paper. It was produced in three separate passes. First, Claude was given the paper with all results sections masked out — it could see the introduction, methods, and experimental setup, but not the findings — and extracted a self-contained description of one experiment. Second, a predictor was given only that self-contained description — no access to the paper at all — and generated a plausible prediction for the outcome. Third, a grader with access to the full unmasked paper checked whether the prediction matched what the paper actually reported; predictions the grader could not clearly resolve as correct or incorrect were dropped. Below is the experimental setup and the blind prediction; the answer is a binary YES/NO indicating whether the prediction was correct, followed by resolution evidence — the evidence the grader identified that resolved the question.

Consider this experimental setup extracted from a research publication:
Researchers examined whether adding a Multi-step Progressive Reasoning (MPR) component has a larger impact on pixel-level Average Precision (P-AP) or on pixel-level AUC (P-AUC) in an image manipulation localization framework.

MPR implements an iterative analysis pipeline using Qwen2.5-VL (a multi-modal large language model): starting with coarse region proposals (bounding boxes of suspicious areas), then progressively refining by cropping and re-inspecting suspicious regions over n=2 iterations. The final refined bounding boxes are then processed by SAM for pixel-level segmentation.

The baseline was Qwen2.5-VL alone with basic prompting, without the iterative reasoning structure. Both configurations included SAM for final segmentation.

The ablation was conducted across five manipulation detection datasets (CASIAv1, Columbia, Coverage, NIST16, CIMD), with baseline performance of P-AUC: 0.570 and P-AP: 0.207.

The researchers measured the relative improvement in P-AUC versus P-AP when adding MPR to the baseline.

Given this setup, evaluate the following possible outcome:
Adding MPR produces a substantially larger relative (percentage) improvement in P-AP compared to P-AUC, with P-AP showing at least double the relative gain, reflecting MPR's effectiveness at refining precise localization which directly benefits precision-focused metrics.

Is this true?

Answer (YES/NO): YES